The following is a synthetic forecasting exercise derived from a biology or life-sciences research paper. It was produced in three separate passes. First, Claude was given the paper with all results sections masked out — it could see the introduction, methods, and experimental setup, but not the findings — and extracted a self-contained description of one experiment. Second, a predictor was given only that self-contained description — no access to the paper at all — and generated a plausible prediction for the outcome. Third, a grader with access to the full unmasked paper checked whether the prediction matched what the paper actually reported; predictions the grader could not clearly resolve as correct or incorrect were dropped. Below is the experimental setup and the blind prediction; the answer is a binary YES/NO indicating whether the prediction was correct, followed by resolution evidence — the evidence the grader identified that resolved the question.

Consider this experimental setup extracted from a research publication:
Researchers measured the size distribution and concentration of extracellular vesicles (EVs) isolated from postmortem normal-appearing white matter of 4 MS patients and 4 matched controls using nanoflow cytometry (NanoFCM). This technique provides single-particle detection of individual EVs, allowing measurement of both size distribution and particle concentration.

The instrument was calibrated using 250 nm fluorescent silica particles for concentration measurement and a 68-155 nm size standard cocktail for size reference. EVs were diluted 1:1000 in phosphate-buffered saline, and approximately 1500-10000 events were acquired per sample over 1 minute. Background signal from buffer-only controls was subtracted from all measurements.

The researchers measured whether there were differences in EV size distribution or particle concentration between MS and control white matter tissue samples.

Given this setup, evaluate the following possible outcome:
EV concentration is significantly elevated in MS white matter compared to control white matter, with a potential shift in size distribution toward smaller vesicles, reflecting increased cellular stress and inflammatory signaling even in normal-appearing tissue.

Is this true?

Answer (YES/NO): NO